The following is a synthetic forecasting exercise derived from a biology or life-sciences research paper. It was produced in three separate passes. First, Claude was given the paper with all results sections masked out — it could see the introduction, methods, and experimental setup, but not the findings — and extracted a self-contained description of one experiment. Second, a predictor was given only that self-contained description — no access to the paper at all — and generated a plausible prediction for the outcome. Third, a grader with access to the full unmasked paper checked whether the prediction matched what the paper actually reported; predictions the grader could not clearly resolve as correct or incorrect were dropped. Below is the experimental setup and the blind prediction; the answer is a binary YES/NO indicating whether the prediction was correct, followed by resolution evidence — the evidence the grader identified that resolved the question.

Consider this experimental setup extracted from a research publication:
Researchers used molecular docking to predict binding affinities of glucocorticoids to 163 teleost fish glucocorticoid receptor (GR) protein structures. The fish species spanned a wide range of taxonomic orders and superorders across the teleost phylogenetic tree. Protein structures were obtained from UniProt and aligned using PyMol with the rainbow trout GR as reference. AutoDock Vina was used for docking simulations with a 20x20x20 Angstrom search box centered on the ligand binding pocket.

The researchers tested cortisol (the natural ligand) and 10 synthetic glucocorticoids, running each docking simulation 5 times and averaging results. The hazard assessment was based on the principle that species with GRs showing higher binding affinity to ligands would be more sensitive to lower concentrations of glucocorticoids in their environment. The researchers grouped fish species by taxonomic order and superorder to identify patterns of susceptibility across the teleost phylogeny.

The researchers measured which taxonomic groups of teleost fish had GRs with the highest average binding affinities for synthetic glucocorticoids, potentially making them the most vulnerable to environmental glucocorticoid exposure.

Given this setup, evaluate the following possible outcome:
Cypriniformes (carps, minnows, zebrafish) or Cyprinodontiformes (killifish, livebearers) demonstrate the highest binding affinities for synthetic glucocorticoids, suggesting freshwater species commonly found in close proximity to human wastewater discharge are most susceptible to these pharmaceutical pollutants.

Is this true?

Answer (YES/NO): NO